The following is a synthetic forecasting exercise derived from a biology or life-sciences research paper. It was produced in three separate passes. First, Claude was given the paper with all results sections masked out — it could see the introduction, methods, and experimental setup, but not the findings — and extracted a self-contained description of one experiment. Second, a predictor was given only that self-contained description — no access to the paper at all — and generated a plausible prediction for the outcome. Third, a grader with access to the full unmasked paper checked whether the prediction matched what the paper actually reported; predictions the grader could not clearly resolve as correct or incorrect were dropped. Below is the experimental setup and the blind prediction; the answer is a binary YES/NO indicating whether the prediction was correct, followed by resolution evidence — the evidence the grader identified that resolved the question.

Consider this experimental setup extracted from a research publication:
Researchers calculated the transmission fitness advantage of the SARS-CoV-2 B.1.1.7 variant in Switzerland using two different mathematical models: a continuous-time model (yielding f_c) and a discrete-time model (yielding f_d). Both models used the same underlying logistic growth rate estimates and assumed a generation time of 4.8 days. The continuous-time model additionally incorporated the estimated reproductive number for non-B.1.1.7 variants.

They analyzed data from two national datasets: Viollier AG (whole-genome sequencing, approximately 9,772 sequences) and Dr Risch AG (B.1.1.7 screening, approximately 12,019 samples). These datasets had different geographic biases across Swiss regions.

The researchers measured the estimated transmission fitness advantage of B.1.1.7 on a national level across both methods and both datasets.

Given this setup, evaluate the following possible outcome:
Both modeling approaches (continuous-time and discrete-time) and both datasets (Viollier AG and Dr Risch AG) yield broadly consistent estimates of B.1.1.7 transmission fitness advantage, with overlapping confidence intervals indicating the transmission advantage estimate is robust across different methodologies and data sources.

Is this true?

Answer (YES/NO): YES